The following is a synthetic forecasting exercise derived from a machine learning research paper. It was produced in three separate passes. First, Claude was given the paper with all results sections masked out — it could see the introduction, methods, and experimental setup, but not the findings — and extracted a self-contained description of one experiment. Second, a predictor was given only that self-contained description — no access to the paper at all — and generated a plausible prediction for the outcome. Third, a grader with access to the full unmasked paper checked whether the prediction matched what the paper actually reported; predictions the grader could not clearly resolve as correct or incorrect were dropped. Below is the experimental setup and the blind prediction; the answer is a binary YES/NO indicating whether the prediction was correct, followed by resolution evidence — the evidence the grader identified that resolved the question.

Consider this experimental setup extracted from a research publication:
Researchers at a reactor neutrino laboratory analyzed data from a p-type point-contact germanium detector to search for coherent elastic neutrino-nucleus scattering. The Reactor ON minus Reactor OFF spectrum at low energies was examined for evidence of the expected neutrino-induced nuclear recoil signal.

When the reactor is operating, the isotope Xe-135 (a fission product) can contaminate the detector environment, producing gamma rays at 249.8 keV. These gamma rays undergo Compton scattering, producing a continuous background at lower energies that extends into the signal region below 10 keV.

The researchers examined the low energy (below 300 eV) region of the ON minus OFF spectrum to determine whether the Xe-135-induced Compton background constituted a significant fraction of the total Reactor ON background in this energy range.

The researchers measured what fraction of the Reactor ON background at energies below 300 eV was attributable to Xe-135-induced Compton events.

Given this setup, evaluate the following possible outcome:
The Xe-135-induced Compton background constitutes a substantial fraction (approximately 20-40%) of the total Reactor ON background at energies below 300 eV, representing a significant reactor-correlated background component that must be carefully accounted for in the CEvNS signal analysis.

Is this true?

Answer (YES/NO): NO